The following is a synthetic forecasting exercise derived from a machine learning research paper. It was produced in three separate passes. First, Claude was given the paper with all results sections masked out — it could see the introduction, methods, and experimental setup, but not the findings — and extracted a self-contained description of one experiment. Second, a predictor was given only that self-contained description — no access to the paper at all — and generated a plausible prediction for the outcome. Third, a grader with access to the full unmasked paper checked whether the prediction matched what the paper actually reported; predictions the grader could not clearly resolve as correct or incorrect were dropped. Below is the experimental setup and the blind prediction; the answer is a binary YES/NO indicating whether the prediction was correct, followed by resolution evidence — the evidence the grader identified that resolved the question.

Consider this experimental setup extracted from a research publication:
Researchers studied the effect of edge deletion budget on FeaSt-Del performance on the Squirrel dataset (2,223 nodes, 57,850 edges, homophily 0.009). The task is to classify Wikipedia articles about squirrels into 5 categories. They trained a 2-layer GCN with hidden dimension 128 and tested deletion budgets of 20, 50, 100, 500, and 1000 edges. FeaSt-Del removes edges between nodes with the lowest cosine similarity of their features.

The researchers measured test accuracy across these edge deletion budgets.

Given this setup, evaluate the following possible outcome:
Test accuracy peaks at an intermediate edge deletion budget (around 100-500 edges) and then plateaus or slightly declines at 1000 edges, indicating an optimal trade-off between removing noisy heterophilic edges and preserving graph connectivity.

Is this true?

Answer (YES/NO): NO